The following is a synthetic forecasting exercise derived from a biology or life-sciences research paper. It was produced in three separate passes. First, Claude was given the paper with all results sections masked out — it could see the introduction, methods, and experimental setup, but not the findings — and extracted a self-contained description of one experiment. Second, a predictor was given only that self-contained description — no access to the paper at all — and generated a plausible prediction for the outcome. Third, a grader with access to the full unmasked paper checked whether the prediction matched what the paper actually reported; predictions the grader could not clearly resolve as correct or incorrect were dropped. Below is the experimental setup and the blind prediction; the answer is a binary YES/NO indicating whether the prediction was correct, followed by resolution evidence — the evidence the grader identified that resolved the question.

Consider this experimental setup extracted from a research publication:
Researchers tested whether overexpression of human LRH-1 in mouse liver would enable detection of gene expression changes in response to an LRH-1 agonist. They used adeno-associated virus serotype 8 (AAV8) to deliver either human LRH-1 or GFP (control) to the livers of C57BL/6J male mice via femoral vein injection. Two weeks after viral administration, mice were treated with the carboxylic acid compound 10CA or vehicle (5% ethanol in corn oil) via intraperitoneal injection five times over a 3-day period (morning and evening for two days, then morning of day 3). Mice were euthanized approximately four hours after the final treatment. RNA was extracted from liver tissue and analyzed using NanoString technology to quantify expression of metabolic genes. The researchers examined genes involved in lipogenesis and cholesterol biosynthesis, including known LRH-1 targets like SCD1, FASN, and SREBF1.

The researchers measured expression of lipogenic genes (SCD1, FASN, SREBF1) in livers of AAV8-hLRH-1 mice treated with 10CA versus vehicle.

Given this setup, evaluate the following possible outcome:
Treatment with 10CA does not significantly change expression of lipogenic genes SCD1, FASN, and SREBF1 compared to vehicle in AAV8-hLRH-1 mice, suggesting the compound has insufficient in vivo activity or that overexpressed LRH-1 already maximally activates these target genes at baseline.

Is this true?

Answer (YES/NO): NO